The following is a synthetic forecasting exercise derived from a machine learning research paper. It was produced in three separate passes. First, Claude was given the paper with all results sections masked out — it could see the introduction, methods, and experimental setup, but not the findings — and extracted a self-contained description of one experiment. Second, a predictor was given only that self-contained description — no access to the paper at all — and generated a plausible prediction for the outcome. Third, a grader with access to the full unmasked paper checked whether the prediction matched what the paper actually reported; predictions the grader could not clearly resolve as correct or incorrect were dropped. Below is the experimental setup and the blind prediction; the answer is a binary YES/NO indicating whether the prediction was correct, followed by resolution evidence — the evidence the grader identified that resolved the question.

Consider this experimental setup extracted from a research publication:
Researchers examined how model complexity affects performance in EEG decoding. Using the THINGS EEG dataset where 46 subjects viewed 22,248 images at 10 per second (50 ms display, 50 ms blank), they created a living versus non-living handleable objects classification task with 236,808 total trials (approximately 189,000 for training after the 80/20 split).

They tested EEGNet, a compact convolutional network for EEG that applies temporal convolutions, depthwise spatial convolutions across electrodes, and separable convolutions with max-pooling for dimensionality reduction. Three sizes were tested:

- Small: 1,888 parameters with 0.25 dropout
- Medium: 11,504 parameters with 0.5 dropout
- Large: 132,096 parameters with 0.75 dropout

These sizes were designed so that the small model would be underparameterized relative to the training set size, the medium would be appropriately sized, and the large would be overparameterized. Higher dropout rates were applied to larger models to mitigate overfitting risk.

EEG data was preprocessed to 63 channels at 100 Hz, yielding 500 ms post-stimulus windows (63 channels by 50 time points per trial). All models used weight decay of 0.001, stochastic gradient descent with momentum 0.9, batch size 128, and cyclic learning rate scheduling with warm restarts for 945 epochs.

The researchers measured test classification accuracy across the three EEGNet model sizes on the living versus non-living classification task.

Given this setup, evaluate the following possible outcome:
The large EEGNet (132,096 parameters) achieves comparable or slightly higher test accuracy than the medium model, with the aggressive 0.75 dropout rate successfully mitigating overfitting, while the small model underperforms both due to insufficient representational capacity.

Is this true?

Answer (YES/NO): NO